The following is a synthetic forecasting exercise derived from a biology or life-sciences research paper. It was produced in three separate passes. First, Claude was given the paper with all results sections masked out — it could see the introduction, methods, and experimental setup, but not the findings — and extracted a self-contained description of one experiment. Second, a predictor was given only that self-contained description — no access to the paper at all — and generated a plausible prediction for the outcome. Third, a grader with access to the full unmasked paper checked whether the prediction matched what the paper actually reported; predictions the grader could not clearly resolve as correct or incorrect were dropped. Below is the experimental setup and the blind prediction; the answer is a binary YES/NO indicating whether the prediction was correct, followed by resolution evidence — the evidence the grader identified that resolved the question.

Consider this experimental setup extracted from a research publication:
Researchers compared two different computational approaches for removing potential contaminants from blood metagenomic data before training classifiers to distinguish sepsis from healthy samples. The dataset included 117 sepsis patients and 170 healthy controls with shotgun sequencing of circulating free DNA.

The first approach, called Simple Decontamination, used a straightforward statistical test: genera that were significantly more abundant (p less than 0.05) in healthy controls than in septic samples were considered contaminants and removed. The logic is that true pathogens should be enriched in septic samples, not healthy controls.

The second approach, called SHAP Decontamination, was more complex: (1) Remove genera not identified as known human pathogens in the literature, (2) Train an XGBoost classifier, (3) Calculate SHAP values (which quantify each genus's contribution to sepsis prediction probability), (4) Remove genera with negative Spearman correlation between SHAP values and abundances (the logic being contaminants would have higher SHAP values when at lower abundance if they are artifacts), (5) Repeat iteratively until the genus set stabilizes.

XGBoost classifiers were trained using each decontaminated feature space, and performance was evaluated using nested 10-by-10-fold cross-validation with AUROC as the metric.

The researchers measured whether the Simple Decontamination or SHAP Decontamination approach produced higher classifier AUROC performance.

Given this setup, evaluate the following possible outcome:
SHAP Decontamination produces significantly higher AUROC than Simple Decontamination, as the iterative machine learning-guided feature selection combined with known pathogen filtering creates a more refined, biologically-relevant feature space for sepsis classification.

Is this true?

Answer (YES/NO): NO